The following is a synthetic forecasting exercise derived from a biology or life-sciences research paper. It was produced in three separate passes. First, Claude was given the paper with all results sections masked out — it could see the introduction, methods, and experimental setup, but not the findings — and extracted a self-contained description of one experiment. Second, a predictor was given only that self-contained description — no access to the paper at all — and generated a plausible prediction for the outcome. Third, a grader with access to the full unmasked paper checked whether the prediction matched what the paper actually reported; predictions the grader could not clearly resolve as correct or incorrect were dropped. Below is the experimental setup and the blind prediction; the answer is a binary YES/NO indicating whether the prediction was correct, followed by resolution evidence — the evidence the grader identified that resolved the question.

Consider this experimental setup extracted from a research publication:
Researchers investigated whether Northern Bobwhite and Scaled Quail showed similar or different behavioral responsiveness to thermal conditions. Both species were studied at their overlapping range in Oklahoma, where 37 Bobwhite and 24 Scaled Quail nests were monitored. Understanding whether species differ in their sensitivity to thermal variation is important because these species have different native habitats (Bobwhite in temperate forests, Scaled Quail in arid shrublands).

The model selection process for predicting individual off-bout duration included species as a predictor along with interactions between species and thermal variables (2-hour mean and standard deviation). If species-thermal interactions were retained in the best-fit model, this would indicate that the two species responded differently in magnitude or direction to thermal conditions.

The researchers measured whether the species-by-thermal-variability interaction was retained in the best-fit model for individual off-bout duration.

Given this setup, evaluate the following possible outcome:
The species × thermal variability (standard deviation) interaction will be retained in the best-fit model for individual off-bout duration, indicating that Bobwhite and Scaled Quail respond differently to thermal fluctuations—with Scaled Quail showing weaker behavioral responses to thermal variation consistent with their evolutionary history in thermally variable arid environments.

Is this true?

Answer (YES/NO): NO